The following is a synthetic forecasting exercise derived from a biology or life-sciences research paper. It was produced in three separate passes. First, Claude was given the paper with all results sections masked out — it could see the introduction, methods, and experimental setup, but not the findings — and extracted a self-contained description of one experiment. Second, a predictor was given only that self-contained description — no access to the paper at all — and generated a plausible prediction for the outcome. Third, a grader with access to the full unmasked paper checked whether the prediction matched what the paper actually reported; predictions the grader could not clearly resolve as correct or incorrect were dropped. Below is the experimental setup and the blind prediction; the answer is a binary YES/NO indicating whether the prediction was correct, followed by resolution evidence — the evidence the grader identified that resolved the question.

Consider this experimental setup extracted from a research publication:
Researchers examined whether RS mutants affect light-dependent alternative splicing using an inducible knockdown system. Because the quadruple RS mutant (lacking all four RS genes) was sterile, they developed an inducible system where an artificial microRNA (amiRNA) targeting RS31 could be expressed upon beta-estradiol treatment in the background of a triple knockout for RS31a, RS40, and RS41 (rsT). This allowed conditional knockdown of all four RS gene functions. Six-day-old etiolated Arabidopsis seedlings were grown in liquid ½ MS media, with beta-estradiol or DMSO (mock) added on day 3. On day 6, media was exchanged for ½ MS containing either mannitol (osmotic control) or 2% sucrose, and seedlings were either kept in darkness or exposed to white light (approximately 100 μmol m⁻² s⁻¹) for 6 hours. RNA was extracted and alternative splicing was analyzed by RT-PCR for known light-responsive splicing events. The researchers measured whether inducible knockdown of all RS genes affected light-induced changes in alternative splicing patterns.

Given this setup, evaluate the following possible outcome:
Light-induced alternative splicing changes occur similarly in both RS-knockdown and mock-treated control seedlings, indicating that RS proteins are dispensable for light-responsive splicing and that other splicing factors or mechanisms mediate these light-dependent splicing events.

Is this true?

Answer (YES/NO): NO